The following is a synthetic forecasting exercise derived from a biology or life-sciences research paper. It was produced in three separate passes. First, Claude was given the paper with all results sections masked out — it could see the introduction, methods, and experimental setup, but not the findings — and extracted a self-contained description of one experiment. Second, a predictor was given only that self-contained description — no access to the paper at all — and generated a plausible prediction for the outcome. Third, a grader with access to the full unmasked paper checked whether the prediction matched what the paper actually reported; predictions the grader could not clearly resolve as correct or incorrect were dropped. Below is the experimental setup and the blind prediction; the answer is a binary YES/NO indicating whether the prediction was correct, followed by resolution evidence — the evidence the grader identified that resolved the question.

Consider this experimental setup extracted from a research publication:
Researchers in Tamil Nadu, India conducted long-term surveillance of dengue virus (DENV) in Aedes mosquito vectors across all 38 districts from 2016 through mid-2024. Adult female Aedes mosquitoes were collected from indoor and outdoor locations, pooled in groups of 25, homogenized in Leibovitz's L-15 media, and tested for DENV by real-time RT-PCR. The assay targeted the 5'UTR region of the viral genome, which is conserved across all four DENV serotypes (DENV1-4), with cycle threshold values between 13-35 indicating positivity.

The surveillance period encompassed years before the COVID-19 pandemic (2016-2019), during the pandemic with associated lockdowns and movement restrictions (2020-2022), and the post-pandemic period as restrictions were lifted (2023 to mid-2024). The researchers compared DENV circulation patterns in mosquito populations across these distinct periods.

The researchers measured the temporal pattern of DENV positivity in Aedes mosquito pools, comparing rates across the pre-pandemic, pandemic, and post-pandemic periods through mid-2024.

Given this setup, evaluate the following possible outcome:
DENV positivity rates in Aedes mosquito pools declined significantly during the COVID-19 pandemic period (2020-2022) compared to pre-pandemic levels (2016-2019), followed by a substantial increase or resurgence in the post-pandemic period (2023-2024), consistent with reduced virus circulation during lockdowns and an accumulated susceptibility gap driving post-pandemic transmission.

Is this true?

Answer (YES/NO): NO